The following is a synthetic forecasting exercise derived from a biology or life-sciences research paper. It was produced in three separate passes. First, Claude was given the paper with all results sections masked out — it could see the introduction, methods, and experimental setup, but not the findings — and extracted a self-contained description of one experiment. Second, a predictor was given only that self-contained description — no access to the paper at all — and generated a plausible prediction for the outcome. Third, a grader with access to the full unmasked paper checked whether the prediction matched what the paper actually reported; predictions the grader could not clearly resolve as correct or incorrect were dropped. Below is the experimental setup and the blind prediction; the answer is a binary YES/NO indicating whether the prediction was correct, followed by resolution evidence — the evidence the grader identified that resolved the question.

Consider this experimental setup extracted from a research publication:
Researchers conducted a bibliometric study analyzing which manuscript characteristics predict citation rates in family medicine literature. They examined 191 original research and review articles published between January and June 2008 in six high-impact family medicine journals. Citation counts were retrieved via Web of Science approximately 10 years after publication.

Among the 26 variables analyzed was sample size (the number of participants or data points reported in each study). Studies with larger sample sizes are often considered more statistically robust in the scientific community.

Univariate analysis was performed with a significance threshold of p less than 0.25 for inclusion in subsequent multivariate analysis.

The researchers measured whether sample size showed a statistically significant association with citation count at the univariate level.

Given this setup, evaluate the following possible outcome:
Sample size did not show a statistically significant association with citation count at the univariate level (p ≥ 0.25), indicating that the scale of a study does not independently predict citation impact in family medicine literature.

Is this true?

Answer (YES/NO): YES